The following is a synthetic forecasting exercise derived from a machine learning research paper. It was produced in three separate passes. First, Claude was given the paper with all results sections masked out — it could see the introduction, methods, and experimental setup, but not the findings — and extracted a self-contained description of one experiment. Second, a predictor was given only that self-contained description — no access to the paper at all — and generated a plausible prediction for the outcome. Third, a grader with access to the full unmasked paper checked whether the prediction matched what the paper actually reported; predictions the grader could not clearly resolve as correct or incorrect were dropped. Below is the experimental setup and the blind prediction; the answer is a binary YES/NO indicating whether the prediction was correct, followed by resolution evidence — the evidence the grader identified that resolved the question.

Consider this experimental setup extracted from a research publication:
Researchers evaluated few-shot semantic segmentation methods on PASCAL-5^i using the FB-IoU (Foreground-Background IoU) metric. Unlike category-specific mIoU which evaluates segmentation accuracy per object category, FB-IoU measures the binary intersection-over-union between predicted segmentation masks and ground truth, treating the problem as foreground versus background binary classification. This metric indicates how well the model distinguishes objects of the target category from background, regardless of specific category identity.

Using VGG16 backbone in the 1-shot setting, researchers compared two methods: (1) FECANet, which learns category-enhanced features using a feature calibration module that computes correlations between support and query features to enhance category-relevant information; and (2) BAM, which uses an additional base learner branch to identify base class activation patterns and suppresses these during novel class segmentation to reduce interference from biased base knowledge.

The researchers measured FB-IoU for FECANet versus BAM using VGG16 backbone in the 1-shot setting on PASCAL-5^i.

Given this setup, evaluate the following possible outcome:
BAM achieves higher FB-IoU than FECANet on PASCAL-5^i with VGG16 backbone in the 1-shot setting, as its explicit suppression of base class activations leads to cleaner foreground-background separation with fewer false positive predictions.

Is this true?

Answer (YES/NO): YES